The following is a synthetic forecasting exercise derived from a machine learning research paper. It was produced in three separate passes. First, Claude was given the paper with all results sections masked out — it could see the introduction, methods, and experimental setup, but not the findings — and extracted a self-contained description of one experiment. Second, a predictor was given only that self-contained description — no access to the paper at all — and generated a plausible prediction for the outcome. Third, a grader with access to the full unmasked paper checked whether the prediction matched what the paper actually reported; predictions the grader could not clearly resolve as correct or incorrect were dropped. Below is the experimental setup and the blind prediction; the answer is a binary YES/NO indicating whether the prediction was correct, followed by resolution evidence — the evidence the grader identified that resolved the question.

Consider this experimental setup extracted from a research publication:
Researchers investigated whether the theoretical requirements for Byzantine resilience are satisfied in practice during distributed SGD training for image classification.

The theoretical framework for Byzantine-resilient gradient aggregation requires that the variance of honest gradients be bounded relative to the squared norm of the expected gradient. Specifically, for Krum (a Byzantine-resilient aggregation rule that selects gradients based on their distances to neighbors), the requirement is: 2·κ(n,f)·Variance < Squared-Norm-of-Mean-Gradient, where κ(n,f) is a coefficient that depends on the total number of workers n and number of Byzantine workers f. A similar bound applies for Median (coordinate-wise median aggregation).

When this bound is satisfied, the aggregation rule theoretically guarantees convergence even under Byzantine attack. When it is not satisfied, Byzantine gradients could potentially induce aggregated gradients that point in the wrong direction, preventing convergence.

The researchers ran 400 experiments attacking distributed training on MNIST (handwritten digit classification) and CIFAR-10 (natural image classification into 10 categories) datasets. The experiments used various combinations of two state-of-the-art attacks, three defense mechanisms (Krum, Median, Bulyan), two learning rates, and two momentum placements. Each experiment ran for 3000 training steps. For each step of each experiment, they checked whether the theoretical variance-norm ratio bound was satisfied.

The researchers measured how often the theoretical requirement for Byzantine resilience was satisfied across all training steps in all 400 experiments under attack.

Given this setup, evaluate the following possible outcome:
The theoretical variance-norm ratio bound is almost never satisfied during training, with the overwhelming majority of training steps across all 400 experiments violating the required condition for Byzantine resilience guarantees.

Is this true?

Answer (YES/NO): YES